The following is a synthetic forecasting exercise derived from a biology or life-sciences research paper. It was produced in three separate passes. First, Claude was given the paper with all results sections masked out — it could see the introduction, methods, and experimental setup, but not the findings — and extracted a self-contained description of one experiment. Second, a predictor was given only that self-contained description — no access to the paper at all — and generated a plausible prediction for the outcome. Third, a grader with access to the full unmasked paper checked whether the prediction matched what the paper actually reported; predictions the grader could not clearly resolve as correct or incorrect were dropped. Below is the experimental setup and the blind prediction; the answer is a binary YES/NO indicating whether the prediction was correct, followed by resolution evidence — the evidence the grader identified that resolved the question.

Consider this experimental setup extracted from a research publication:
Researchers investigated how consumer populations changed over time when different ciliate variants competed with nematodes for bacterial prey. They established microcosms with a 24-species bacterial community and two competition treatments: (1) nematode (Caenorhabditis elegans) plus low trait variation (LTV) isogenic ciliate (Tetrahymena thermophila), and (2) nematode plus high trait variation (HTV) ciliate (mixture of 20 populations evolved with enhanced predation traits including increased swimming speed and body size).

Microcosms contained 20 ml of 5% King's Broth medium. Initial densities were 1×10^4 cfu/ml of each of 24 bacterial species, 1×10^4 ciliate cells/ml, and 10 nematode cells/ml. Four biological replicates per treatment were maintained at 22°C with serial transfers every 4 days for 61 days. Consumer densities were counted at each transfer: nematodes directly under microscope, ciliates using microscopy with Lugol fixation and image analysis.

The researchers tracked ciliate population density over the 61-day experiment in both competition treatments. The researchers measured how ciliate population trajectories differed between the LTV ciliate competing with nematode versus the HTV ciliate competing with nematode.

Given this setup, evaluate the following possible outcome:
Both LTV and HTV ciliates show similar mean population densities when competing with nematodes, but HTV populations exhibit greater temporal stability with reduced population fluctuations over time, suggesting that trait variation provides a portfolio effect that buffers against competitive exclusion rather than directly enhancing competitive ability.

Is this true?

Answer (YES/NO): NO